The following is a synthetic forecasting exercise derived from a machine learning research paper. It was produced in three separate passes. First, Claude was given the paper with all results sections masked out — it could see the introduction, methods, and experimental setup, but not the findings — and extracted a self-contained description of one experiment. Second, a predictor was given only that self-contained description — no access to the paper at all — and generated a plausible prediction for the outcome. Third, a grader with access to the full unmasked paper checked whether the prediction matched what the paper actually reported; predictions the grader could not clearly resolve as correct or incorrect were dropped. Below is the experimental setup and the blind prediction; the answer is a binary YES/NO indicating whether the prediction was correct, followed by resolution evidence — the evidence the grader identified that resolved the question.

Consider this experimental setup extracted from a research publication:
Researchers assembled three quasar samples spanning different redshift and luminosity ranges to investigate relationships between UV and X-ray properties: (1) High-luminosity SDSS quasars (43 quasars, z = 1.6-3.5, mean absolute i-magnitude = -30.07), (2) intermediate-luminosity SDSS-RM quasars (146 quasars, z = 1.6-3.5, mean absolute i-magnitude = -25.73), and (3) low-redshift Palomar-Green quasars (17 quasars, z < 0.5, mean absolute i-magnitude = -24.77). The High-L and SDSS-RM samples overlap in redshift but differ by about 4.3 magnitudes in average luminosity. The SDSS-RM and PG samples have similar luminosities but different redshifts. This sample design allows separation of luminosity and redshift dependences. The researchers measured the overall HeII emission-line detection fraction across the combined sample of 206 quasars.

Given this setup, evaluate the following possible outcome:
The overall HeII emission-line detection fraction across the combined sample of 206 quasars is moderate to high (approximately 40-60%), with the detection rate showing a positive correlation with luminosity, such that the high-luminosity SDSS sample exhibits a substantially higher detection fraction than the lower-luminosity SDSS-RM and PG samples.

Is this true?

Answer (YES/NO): NO